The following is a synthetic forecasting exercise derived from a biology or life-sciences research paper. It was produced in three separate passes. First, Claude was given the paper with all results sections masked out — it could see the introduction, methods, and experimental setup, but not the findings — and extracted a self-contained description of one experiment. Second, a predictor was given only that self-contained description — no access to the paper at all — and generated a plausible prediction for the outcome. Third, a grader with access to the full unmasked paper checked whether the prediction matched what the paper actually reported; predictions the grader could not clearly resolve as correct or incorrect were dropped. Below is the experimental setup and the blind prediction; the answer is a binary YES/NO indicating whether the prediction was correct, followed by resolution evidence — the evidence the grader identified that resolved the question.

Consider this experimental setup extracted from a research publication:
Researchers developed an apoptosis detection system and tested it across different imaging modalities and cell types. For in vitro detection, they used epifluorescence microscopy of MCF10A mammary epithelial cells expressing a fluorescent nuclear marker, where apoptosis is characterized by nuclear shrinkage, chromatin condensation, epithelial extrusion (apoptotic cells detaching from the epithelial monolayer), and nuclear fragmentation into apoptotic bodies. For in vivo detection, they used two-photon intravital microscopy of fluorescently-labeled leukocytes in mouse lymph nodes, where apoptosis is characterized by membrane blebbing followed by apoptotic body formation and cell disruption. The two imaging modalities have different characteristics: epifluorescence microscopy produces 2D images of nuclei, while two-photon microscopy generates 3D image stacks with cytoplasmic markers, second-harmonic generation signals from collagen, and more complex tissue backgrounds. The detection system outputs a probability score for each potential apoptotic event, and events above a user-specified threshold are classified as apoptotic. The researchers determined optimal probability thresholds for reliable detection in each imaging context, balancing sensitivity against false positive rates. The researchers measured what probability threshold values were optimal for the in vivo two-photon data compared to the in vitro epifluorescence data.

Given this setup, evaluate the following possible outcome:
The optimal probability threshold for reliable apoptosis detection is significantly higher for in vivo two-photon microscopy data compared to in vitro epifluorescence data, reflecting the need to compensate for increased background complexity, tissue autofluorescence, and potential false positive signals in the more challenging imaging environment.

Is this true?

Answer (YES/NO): NO